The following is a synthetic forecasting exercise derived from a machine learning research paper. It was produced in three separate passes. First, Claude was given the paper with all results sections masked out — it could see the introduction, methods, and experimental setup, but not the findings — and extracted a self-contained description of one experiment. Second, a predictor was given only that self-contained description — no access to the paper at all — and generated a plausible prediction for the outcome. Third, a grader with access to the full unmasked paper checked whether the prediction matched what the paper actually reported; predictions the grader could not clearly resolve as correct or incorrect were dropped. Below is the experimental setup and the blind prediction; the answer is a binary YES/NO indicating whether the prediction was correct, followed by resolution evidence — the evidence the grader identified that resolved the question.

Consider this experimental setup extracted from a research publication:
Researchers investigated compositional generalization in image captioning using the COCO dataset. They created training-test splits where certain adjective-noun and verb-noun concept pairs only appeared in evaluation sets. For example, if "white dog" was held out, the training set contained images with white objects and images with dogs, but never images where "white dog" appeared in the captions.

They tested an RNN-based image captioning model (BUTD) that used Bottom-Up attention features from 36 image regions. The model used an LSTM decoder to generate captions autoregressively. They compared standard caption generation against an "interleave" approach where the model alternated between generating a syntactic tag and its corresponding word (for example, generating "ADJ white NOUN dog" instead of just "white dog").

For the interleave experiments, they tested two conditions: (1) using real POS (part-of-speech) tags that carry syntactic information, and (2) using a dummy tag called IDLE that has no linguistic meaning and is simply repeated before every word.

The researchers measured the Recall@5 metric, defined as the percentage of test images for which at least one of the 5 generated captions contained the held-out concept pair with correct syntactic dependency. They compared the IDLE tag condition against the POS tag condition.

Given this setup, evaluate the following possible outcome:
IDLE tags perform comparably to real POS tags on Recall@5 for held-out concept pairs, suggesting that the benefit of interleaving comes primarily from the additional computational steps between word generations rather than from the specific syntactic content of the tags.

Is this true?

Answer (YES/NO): NO